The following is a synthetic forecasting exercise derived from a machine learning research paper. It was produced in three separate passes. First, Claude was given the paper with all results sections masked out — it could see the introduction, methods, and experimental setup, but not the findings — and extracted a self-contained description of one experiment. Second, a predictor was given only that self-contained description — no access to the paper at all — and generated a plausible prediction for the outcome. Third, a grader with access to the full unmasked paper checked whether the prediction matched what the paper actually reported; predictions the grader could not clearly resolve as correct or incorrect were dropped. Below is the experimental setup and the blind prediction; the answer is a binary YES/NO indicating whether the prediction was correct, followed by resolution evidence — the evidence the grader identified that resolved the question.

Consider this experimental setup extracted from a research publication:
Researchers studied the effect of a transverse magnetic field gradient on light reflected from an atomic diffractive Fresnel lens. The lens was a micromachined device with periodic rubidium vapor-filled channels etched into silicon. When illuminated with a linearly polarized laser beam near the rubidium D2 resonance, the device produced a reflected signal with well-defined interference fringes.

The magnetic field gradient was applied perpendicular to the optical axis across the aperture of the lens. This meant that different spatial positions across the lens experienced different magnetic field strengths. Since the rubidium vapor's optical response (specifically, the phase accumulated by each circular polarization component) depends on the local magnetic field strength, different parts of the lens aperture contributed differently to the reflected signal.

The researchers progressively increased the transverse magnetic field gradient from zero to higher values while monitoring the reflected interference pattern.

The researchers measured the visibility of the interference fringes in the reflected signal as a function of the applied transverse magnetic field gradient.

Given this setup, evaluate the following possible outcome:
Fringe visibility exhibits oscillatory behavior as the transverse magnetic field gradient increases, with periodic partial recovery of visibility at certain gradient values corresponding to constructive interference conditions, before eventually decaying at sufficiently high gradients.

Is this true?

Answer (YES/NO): NO